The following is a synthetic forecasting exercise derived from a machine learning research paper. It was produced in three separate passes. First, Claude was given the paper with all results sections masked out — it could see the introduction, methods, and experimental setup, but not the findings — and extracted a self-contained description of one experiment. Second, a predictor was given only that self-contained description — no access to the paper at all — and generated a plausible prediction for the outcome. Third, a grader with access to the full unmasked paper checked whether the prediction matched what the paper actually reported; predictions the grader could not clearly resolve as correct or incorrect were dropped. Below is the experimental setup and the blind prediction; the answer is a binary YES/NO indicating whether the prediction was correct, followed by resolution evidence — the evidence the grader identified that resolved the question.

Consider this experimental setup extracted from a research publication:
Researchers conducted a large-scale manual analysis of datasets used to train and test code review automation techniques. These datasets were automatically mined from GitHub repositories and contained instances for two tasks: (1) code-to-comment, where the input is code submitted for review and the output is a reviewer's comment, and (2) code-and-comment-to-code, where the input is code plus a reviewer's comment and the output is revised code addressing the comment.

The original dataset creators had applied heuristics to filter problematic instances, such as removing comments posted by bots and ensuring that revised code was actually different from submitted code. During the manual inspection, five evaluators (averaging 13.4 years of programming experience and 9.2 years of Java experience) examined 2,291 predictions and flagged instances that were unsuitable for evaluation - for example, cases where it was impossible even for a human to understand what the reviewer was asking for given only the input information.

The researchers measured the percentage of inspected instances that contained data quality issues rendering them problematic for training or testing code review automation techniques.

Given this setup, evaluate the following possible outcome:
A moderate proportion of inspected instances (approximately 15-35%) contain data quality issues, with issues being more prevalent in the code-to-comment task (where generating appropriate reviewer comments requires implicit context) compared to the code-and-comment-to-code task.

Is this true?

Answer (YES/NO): NO